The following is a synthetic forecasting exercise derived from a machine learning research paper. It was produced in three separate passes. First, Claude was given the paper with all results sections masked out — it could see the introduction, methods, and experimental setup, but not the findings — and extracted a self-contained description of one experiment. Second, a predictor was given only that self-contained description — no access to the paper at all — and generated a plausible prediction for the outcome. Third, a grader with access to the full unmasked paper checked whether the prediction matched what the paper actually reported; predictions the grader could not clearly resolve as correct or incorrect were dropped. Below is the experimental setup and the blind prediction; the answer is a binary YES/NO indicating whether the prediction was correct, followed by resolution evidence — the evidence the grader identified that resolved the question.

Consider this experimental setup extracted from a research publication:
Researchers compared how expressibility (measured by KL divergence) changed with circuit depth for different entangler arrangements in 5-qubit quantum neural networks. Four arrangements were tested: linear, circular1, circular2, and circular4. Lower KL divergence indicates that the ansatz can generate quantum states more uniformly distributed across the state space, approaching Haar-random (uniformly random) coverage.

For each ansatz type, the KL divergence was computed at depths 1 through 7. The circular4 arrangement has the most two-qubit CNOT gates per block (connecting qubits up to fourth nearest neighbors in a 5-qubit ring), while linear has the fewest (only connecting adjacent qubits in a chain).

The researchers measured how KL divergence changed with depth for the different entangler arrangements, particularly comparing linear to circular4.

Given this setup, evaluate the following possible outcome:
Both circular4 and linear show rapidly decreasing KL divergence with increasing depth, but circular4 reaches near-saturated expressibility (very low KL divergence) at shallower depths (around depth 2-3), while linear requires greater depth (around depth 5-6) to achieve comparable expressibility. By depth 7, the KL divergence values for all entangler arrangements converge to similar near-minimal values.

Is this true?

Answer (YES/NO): NO